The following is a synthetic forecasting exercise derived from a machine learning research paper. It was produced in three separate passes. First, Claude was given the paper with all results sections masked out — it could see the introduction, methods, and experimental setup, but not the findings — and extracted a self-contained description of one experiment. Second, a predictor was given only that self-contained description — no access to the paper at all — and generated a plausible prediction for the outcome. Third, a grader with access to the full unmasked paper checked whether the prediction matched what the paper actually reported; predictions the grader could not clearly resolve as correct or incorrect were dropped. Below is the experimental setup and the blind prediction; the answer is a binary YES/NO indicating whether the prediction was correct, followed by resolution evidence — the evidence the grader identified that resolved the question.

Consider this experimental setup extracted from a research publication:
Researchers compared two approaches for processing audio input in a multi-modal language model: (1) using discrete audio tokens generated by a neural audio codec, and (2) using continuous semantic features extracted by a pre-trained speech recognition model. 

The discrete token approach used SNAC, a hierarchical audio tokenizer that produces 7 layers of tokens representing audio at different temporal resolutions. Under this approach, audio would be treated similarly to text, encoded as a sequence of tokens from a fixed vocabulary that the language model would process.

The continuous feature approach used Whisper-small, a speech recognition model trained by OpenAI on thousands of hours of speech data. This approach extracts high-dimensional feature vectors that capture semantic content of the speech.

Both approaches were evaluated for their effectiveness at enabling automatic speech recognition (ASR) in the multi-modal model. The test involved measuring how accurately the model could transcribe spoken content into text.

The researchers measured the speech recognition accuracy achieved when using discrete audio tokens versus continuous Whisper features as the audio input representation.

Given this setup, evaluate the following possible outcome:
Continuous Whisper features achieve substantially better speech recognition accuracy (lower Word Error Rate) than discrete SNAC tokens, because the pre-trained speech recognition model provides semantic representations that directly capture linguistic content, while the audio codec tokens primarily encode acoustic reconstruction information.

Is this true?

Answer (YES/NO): YES